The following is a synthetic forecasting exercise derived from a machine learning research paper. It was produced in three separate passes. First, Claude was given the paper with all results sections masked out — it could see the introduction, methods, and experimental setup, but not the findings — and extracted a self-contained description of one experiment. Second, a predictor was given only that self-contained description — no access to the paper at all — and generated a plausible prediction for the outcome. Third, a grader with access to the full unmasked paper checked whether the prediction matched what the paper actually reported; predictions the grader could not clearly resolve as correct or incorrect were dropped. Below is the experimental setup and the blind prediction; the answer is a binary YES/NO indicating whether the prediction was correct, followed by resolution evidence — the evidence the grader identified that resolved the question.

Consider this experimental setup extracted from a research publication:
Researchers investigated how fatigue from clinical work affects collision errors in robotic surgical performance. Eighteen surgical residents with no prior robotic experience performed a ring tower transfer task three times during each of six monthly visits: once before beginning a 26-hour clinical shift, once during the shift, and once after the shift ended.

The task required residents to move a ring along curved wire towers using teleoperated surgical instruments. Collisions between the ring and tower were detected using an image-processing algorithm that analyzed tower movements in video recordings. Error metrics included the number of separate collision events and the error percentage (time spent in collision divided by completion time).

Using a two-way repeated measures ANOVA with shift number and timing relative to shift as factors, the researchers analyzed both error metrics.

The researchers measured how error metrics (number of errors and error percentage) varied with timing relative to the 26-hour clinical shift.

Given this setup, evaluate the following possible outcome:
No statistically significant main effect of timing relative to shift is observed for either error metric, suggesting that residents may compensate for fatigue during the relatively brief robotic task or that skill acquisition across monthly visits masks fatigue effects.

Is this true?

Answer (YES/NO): NO